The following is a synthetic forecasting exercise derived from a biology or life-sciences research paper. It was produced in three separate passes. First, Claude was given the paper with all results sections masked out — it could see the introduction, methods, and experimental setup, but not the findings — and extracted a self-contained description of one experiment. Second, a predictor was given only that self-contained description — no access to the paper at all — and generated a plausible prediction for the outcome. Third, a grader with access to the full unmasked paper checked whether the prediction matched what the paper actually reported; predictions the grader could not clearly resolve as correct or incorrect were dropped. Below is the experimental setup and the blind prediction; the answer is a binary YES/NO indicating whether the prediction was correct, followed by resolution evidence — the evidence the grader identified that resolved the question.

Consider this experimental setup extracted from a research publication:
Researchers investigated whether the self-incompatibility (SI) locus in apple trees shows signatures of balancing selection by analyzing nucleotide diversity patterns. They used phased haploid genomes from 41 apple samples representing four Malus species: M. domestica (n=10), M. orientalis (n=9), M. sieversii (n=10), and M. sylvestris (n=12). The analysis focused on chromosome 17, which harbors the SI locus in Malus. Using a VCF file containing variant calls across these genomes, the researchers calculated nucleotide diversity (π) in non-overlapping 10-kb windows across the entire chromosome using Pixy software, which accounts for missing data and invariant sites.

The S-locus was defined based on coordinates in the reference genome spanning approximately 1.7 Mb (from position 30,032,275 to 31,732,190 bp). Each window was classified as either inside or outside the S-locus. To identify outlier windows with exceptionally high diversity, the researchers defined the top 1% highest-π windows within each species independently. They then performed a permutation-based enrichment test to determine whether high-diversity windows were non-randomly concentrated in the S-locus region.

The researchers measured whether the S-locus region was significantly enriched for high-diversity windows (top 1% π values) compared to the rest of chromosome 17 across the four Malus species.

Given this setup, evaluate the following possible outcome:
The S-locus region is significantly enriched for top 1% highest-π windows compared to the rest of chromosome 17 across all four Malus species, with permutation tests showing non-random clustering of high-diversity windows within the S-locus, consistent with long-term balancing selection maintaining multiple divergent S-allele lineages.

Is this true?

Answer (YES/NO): YES